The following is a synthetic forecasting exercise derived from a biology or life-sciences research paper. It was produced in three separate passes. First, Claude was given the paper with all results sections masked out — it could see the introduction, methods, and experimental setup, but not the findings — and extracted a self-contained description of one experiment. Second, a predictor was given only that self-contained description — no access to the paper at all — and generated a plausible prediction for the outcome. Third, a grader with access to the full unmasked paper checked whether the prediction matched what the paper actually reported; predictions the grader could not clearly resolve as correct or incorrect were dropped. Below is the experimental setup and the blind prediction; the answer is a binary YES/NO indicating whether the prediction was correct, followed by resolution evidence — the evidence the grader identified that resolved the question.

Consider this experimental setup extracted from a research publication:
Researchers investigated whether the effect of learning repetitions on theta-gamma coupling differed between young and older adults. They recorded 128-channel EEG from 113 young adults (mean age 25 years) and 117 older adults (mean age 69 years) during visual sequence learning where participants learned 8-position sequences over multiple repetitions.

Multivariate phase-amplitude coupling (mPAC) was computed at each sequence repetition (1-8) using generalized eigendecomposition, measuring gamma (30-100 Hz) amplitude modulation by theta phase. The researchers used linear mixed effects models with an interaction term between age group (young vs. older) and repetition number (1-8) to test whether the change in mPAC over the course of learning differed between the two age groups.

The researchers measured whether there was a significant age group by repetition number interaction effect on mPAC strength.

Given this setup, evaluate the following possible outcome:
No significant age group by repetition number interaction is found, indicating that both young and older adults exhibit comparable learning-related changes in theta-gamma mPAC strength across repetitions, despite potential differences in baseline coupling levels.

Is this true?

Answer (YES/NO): YES